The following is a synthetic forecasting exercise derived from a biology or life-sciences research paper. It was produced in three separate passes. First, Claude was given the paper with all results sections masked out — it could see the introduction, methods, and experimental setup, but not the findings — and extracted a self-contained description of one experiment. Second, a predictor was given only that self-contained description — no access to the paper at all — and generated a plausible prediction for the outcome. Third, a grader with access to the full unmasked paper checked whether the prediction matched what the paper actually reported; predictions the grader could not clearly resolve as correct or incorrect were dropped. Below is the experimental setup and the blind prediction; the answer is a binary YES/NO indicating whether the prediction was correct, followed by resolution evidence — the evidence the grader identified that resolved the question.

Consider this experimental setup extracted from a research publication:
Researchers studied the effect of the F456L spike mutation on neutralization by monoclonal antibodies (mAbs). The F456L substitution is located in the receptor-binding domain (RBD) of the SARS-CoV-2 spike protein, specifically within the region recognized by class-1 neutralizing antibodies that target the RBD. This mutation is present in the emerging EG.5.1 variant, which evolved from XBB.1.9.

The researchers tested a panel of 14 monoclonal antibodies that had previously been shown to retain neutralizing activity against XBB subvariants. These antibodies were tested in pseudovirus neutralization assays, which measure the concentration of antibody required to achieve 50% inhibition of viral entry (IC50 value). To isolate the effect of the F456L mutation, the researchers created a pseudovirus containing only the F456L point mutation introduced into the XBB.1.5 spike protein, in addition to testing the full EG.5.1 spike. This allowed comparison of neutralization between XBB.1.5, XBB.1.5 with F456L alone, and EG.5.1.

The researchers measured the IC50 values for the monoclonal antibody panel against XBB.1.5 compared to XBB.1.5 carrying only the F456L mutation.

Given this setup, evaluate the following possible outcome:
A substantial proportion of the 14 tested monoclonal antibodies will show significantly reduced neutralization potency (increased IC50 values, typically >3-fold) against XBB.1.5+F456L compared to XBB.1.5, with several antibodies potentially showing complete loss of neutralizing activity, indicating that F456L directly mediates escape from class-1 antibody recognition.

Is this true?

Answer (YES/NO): NO